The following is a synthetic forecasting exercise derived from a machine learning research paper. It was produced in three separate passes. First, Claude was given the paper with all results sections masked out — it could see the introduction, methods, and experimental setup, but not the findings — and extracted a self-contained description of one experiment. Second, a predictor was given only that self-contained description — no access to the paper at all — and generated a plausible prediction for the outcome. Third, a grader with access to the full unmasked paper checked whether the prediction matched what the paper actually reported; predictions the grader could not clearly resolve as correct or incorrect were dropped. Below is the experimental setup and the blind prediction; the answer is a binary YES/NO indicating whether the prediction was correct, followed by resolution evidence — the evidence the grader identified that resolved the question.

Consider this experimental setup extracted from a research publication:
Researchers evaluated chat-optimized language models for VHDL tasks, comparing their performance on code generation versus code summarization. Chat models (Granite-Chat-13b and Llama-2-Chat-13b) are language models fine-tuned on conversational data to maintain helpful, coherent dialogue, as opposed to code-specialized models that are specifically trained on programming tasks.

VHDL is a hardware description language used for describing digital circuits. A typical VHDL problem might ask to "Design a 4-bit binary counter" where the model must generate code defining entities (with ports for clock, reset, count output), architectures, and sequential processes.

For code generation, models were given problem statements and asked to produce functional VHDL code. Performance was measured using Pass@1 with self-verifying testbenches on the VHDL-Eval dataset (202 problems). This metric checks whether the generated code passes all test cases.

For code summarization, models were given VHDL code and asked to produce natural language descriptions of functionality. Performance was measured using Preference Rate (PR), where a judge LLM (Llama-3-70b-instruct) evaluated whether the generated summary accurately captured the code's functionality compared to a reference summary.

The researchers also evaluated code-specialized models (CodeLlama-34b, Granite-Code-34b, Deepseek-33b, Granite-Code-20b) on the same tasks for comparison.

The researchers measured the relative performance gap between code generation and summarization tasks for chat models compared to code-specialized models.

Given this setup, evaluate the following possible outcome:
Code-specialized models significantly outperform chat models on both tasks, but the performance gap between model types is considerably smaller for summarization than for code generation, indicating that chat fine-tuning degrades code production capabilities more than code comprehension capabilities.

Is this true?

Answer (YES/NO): YES